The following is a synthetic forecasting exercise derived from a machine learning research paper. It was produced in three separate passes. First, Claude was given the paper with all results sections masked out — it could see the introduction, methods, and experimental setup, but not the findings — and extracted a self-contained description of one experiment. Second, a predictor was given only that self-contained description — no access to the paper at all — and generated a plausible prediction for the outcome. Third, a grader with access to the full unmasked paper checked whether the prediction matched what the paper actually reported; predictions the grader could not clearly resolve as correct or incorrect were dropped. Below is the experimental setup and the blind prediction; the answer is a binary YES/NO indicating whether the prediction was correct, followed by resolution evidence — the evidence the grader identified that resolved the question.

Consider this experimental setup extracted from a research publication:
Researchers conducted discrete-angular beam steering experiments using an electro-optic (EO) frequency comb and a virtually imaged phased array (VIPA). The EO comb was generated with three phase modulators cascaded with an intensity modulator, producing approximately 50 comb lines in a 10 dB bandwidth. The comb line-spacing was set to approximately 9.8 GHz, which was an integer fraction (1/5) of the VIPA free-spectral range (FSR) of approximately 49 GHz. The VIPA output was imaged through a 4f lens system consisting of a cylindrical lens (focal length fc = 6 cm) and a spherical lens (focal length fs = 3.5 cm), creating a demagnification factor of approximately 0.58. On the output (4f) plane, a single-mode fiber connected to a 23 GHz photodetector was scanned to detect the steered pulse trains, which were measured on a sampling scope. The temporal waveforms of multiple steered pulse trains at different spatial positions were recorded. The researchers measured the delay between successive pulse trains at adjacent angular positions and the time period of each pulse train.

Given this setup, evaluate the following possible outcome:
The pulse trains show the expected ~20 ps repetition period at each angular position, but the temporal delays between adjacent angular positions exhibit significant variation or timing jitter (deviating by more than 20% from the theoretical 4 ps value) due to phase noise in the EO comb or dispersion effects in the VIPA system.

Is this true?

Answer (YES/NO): NO